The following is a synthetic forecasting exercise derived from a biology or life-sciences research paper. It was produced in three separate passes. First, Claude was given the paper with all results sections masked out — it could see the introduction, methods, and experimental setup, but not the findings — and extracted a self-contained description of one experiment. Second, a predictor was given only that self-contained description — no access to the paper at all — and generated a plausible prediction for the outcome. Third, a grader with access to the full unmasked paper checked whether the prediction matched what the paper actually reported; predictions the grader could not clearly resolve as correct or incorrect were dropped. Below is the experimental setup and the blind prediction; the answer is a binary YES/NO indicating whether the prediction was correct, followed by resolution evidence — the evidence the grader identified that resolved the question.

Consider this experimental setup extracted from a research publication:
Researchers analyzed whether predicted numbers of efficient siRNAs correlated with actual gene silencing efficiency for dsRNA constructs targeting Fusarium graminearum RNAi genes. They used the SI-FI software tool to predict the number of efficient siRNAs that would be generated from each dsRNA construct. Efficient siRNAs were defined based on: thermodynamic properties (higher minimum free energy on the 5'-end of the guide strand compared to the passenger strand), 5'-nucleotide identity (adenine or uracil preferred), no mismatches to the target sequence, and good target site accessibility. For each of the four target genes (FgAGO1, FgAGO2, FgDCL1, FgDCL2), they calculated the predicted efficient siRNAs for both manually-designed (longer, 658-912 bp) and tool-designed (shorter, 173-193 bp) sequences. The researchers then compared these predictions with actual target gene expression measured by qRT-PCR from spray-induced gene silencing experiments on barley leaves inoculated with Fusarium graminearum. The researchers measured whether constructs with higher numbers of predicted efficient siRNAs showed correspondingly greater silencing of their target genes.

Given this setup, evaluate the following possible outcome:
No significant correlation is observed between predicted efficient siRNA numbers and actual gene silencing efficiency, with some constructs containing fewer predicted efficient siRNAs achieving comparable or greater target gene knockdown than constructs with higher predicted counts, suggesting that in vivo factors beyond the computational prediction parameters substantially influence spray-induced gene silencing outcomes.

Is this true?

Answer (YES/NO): YES